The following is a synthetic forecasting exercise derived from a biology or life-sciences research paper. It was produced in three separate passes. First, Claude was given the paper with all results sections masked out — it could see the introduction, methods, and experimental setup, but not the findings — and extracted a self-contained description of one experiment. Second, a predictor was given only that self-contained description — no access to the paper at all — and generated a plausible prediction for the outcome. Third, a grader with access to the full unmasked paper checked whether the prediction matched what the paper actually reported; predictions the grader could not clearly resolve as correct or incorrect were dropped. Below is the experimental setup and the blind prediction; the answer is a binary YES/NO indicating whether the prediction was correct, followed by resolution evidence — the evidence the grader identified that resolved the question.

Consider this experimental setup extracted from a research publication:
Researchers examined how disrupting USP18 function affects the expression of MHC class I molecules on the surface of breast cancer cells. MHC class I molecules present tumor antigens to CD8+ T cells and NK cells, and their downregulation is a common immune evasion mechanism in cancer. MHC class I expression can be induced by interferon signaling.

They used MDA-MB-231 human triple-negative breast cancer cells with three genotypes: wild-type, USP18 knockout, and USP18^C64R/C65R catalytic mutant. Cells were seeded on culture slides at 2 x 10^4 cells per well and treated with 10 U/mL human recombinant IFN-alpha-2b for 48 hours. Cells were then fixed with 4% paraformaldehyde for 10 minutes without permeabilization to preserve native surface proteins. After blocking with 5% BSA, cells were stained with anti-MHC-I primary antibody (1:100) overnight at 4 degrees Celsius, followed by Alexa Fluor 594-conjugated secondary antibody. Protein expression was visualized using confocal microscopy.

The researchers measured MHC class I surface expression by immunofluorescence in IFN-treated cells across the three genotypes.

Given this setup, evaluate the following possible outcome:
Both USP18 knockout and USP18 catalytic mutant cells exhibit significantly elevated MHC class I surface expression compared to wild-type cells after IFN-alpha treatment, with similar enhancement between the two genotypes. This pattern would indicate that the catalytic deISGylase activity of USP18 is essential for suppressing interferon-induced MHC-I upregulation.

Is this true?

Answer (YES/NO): NO